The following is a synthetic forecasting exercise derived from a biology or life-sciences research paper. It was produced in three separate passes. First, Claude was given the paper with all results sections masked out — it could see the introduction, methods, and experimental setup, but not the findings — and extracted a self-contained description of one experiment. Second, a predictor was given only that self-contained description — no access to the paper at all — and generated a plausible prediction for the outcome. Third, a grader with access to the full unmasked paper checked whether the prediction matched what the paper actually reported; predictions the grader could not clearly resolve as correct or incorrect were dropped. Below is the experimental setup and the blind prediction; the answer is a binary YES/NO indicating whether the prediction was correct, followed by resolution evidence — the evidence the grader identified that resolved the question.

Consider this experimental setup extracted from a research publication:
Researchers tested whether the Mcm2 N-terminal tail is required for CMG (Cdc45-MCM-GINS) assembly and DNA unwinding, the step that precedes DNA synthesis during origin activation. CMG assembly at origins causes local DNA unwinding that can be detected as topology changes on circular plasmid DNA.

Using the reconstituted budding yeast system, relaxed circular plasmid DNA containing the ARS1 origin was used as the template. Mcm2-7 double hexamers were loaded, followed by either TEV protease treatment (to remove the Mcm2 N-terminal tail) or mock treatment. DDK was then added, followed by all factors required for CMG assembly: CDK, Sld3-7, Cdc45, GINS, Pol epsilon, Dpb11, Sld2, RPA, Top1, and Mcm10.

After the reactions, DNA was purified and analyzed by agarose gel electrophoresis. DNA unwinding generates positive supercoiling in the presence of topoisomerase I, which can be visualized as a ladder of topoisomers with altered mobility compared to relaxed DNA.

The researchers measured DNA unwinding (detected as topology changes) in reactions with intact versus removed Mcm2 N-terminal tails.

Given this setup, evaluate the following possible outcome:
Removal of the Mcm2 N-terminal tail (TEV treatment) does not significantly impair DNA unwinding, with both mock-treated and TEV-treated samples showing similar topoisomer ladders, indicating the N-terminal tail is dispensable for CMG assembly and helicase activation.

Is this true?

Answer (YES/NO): NO